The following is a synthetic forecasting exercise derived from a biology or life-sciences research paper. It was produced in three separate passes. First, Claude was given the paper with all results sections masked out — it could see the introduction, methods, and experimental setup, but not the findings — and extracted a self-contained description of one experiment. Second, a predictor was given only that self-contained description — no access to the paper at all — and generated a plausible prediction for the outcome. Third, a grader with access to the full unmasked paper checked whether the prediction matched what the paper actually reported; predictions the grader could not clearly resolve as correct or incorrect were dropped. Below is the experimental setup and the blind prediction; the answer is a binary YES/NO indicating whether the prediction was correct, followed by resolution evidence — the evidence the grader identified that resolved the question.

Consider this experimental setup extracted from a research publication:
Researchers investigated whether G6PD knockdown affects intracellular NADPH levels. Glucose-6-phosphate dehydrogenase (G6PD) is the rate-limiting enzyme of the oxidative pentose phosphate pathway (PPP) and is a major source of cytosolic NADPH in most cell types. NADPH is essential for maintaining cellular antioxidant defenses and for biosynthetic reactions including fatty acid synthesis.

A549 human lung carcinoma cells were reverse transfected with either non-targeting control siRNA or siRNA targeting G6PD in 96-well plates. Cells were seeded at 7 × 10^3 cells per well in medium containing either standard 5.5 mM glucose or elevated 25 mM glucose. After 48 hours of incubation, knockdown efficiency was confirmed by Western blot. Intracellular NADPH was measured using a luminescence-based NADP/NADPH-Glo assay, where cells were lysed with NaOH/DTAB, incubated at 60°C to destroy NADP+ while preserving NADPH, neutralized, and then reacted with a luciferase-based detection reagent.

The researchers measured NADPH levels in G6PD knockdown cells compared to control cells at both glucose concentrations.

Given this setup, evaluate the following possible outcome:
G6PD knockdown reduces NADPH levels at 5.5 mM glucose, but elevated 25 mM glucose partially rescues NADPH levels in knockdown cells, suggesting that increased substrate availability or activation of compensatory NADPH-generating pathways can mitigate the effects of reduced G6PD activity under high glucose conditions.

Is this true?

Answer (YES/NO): NO